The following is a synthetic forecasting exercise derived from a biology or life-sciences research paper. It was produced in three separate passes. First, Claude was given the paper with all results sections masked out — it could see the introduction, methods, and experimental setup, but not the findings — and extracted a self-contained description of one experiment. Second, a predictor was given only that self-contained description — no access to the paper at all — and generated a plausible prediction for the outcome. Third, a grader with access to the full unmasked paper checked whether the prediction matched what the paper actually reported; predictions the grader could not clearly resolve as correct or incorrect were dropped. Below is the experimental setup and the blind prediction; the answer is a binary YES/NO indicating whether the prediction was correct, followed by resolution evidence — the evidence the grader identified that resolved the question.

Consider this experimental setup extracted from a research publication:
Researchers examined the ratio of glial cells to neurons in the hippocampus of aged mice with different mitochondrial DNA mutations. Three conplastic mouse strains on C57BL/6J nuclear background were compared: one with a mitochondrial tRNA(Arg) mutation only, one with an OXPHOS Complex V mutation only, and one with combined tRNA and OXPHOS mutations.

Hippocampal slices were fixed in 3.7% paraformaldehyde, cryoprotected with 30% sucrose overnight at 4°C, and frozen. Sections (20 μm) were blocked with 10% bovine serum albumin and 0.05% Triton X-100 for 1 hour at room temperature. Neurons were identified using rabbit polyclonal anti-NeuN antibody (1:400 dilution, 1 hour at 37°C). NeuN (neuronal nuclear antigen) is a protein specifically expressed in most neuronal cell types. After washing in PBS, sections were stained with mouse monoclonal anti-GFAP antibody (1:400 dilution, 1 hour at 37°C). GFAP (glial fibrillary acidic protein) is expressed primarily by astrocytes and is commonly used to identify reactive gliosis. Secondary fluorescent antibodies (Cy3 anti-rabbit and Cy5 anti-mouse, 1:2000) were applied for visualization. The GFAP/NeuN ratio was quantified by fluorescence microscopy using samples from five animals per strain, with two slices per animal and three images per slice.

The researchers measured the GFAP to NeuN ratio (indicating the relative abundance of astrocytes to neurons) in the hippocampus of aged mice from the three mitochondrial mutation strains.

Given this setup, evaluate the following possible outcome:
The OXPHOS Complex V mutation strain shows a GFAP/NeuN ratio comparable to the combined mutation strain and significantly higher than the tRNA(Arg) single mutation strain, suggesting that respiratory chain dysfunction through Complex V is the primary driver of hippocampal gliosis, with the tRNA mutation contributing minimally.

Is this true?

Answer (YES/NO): NO